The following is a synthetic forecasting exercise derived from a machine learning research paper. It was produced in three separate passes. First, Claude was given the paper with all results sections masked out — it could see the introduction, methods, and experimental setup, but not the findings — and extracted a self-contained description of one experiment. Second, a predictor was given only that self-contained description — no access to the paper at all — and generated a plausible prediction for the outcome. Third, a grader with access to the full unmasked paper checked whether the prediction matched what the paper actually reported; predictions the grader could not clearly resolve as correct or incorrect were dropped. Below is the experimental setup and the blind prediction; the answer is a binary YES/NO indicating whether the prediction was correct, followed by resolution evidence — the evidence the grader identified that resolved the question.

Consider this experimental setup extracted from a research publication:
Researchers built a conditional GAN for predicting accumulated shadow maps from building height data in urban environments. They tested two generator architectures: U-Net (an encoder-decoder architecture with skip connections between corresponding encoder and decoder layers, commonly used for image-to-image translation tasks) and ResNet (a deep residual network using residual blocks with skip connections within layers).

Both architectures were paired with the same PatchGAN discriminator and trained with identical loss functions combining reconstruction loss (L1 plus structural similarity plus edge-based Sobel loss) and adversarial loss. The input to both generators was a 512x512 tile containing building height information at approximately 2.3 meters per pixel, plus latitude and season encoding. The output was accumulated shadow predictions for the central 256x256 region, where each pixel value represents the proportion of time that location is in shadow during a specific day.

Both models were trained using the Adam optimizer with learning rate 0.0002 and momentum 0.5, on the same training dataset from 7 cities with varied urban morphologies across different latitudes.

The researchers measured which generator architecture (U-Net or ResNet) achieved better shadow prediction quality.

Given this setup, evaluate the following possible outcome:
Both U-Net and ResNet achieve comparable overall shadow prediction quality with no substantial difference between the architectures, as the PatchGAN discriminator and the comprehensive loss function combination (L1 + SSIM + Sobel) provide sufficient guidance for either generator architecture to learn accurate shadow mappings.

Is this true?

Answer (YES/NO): NO